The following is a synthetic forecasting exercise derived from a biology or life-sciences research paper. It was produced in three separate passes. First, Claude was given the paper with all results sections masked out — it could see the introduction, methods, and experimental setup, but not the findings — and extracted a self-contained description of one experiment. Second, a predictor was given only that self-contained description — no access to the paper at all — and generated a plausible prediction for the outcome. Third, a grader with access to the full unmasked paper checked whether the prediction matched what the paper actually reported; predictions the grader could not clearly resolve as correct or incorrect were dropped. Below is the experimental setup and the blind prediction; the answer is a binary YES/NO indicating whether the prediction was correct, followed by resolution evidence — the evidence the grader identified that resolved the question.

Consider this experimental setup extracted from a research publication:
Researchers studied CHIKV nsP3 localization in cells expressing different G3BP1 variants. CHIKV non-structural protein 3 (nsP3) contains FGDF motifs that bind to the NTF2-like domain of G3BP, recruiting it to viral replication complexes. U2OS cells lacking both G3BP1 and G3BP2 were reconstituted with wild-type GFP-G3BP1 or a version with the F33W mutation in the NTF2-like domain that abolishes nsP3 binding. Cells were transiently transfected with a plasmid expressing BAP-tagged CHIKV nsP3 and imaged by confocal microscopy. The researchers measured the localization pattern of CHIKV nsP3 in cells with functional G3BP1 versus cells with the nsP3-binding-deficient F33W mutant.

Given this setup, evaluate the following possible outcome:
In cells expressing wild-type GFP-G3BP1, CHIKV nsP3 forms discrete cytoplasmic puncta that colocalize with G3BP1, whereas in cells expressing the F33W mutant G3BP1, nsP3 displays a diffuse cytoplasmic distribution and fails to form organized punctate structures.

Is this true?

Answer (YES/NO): YES